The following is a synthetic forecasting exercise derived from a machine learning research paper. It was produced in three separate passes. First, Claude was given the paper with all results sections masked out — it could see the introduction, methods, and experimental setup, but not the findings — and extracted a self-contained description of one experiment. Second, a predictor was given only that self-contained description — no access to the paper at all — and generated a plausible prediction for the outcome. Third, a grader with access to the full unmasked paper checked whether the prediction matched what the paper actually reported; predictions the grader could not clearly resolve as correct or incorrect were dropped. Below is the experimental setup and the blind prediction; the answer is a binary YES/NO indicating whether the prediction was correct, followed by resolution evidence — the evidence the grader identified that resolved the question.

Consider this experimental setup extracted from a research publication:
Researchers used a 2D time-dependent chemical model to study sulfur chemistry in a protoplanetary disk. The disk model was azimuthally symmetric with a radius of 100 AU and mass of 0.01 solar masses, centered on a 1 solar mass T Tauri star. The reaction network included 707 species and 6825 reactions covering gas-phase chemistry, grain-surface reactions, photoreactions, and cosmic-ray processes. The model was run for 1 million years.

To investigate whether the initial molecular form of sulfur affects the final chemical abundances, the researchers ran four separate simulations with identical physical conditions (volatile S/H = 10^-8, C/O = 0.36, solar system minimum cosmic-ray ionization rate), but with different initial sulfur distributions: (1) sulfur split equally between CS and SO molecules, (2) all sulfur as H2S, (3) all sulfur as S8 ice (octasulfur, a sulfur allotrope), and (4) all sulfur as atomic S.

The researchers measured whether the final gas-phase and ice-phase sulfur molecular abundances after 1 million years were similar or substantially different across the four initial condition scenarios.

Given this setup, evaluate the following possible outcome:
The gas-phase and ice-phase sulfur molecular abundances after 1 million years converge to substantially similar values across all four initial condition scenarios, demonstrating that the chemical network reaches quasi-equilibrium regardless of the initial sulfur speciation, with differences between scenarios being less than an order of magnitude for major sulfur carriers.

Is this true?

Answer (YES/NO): NO